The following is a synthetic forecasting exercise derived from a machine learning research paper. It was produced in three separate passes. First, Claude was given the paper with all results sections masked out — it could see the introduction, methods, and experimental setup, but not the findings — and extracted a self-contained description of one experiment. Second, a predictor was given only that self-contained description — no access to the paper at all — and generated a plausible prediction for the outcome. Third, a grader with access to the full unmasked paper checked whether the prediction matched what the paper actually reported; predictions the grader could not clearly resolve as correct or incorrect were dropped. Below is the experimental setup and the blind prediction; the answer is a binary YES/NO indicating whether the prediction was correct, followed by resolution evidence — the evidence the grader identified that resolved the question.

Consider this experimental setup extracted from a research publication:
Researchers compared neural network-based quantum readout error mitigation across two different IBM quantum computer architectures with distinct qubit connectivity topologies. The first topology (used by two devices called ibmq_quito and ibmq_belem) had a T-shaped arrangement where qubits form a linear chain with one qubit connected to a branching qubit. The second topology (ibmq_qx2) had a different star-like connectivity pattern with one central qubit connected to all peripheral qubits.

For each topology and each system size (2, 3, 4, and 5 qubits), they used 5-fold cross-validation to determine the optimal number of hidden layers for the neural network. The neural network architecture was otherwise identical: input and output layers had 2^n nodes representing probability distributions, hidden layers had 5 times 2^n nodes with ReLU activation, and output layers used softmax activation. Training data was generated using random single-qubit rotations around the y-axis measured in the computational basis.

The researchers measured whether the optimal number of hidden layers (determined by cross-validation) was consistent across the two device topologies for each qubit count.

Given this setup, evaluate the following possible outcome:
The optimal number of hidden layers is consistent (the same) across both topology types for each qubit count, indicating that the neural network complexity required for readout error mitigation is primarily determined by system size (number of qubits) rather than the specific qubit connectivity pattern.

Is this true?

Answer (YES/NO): NO